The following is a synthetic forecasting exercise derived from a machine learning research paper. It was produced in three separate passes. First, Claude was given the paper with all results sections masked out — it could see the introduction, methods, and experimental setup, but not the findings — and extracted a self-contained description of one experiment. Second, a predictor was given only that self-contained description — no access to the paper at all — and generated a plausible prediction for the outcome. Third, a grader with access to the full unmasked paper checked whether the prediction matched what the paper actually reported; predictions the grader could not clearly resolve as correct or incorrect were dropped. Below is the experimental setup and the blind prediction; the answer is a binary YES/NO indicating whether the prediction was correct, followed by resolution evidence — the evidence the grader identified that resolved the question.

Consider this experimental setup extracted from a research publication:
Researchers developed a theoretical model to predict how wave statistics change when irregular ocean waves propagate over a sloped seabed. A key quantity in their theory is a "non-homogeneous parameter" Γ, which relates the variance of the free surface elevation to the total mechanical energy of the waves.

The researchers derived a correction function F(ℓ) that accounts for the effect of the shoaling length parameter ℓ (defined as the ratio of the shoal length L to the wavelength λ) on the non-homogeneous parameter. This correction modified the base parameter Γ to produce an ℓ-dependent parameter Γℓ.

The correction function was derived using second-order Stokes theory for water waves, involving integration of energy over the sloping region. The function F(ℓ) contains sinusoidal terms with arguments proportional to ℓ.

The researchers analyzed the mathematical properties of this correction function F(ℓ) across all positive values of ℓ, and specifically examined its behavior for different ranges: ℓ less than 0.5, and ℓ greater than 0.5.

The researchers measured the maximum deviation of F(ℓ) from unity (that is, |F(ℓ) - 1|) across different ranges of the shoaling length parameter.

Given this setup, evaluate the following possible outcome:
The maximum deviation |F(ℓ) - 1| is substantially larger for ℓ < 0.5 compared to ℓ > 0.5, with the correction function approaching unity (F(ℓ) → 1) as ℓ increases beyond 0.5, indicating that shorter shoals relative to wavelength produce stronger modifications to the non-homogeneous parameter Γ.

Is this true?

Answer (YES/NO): YES